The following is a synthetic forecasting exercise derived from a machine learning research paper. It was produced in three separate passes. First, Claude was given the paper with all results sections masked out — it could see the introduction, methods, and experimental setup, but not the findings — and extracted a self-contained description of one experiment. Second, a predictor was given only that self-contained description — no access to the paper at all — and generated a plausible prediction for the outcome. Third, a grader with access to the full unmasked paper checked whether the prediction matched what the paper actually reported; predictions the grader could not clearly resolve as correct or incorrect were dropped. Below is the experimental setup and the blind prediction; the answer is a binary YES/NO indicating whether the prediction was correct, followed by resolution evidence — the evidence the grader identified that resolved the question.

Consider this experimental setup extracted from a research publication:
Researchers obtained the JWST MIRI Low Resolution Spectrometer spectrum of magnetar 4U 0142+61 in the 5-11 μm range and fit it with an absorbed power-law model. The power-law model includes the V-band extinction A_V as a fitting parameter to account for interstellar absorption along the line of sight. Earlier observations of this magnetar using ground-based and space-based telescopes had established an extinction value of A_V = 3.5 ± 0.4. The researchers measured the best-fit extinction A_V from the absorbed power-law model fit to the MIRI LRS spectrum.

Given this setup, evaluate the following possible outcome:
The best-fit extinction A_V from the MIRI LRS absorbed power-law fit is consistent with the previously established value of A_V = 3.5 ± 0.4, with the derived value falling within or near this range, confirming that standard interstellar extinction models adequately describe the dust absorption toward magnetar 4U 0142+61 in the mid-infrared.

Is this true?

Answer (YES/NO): NO